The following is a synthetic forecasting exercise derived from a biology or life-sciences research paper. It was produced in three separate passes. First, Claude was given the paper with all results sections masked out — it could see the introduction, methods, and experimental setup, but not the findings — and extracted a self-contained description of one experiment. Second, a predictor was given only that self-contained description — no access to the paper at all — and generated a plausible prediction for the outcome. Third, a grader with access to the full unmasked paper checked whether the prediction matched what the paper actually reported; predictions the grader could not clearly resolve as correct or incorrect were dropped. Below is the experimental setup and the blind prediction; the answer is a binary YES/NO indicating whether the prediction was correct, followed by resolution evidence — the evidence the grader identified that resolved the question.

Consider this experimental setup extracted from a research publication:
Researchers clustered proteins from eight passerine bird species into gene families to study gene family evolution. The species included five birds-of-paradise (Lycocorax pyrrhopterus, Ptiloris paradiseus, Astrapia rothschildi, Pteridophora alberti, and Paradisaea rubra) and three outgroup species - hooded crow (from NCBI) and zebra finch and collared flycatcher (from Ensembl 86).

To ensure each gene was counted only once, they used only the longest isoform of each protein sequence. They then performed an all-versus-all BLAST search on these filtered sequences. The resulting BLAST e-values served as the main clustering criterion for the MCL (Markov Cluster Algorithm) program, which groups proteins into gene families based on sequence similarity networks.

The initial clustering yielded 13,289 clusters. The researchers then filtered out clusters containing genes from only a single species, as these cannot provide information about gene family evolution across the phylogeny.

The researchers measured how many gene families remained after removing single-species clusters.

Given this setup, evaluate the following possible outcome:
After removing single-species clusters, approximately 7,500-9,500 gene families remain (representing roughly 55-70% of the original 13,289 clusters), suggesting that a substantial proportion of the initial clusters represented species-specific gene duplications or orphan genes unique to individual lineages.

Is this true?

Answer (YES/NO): YES